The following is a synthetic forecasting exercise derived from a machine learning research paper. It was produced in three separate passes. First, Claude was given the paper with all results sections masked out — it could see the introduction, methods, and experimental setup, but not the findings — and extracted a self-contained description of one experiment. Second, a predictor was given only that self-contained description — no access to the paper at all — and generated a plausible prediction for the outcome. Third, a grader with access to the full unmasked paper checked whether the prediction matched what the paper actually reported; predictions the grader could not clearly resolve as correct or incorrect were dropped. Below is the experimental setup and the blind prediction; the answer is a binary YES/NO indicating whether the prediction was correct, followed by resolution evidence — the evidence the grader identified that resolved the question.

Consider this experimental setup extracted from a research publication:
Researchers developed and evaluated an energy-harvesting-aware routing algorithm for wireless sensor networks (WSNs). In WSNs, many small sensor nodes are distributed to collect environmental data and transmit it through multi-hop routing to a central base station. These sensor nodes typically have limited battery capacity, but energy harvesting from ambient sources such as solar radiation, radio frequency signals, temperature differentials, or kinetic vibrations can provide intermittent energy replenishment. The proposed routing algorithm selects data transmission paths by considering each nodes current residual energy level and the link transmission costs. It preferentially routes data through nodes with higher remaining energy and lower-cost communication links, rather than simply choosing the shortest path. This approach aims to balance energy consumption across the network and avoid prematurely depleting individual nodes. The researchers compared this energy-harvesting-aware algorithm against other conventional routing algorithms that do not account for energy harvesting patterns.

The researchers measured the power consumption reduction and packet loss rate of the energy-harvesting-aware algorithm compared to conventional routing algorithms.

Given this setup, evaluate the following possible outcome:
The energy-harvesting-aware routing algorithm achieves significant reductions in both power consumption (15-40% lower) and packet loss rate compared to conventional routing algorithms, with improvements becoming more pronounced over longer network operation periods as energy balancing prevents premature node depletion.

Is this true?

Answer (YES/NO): NO